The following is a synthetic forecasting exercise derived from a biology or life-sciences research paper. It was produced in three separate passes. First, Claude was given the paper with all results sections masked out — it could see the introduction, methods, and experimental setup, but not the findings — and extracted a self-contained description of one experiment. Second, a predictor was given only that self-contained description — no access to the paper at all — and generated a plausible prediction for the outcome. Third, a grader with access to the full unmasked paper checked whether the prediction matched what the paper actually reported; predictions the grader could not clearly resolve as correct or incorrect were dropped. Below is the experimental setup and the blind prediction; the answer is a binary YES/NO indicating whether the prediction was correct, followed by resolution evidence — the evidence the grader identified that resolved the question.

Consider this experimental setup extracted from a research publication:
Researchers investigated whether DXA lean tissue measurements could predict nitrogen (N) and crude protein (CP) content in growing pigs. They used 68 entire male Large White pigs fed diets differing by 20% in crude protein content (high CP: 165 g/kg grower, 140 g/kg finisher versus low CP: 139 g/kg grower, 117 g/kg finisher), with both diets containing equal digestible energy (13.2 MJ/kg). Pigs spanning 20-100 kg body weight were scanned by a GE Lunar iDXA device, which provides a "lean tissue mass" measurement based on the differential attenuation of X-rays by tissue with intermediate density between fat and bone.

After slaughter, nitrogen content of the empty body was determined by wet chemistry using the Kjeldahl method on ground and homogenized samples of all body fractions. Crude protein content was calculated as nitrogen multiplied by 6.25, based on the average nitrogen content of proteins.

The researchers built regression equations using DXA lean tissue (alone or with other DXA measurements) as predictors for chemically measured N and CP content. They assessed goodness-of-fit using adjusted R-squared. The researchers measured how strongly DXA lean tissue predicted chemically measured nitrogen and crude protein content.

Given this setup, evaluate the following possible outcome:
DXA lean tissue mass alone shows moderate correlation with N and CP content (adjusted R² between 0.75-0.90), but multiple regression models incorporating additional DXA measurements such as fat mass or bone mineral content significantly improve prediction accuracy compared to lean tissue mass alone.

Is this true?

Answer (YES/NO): NO